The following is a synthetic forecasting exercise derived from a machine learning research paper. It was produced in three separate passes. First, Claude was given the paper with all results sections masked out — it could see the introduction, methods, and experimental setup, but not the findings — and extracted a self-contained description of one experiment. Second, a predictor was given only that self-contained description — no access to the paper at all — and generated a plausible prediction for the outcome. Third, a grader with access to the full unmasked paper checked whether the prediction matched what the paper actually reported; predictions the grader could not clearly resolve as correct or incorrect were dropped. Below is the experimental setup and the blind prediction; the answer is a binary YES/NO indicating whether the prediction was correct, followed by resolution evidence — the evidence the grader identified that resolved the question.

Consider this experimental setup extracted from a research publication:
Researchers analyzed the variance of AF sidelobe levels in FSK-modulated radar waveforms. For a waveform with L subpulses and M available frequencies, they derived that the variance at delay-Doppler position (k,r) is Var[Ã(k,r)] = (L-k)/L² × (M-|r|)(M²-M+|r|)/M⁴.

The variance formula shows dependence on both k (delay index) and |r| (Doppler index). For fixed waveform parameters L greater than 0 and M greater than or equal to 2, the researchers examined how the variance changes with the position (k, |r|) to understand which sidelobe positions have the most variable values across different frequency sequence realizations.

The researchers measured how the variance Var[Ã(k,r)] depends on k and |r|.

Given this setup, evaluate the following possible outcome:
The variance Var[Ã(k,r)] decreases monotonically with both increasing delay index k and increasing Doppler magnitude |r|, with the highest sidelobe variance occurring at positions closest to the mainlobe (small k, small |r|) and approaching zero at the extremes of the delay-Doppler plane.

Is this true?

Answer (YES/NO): YES